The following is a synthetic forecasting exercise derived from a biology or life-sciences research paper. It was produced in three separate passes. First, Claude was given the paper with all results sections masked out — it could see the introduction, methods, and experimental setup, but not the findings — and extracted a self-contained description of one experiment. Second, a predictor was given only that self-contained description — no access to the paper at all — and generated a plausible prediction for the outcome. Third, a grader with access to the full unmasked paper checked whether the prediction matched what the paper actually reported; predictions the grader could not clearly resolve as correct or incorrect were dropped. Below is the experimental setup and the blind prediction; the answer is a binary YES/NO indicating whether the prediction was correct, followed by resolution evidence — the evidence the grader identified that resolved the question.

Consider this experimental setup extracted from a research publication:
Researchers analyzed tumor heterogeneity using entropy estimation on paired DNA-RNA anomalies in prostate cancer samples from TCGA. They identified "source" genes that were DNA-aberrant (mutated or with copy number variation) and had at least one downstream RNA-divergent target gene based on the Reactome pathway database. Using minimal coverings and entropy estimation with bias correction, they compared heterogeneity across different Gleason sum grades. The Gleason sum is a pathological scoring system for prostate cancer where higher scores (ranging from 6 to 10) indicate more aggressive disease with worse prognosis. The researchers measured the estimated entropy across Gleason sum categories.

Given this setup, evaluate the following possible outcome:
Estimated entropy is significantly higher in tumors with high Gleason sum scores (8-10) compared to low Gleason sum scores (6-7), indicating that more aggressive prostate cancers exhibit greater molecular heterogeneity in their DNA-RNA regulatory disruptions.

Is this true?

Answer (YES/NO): YES